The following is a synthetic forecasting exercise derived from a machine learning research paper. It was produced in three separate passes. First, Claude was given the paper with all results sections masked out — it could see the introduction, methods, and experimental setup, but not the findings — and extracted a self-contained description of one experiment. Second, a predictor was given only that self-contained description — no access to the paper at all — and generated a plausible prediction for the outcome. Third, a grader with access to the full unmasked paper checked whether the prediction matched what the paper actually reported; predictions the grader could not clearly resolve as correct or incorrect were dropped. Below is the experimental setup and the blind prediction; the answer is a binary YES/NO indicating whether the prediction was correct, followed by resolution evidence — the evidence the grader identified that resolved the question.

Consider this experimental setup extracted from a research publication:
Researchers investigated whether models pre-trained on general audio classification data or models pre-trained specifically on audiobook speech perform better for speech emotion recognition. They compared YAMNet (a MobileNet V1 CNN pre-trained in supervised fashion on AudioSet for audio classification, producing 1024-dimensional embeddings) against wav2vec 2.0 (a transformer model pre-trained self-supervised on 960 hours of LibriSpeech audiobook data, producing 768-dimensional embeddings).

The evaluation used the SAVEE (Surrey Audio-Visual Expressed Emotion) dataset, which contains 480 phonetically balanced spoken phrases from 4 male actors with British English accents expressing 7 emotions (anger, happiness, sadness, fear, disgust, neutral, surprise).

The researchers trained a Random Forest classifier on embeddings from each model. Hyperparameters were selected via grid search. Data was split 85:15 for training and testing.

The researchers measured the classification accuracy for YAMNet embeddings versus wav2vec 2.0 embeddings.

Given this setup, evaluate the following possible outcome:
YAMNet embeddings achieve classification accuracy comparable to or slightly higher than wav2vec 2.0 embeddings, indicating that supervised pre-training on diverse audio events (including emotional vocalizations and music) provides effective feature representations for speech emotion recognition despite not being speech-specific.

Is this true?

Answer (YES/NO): NO